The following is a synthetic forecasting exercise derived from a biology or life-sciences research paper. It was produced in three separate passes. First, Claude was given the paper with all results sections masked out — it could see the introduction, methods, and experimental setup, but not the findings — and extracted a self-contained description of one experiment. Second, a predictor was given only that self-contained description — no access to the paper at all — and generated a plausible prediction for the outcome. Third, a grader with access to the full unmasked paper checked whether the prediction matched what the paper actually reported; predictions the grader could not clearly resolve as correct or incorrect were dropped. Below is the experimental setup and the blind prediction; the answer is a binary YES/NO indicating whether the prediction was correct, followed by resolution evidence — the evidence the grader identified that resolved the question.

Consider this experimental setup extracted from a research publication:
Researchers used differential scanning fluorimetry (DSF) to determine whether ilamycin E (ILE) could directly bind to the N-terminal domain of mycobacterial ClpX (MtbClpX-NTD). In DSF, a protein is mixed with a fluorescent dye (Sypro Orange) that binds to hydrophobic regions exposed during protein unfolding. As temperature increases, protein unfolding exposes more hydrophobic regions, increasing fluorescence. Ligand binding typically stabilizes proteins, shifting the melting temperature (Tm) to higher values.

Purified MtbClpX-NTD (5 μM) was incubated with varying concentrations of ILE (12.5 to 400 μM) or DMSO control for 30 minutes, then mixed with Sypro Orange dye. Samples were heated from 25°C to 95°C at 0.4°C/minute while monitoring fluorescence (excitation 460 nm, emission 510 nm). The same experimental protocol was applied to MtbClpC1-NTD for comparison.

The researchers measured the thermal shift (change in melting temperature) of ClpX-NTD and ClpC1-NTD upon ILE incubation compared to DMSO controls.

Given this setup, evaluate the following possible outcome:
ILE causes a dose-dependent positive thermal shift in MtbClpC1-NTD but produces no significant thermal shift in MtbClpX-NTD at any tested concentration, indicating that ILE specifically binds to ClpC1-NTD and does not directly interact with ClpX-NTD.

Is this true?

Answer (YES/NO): YES